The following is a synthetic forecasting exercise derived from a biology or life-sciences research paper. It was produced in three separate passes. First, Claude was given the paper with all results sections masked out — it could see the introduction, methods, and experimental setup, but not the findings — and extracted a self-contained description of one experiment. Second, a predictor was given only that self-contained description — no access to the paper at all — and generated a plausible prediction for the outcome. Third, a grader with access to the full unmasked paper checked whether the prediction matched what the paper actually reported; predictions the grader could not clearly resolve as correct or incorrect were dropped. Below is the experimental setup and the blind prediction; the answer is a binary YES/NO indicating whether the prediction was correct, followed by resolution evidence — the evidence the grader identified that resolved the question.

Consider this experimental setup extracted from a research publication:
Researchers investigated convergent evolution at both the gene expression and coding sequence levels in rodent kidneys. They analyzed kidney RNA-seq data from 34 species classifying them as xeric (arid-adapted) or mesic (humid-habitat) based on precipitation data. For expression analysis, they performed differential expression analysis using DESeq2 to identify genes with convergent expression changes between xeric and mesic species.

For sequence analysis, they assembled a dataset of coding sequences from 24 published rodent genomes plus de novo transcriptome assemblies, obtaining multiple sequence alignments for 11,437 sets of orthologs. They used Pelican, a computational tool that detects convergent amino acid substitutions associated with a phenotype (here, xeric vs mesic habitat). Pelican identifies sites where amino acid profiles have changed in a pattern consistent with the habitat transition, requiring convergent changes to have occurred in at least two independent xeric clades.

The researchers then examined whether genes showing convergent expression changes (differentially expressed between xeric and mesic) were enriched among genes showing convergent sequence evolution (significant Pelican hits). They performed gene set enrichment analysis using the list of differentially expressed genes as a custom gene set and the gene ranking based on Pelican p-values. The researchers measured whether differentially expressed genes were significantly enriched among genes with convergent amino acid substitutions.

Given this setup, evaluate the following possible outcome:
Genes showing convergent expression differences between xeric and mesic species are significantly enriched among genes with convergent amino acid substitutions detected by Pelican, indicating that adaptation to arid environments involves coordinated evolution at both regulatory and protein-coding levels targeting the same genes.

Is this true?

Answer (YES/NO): YES